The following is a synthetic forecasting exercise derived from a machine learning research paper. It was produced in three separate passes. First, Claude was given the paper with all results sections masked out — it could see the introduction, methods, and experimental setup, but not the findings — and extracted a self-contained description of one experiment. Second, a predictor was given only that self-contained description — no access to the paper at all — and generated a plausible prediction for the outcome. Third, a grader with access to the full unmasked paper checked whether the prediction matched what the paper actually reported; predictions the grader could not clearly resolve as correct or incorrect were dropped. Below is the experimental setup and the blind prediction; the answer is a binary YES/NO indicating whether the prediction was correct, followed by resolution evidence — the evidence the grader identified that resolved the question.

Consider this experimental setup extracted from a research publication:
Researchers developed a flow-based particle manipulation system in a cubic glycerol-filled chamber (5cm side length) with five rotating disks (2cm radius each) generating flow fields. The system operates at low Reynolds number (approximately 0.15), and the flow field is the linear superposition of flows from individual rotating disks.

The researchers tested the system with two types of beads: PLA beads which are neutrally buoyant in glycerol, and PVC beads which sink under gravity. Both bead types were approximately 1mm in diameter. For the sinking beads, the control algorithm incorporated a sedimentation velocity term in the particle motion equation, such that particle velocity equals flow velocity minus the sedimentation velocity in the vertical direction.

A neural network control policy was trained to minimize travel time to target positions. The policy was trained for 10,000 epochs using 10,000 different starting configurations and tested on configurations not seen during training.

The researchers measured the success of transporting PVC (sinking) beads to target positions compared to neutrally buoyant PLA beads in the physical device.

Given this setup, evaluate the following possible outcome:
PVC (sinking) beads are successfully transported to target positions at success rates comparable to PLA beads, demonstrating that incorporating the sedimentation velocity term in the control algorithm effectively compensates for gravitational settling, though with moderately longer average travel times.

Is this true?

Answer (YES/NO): NO